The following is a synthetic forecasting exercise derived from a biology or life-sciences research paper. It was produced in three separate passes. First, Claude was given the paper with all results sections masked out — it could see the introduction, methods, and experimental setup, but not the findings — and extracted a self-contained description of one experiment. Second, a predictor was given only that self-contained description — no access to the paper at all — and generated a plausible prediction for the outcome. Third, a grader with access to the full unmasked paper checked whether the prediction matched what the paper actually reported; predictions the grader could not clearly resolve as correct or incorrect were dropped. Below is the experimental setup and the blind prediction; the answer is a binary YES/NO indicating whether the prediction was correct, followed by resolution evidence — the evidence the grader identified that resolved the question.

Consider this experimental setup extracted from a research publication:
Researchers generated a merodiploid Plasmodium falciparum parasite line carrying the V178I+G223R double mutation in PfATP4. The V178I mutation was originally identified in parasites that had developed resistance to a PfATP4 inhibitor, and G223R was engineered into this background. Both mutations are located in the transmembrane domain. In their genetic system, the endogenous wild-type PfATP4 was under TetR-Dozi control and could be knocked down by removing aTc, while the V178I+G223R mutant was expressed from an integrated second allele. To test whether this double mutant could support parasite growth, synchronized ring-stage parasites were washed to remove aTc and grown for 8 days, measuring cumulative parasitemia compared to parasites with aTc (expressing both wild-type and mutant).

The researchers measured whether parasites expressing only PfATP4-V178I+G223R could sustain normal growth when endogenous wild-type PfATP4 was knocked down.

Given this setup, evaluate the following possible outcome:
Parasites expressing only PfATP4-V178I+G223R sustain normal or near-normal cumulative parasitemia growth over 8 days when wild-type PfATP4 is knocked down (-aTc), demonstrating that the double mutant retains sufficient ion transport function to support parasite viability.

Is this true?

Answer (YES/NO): YES